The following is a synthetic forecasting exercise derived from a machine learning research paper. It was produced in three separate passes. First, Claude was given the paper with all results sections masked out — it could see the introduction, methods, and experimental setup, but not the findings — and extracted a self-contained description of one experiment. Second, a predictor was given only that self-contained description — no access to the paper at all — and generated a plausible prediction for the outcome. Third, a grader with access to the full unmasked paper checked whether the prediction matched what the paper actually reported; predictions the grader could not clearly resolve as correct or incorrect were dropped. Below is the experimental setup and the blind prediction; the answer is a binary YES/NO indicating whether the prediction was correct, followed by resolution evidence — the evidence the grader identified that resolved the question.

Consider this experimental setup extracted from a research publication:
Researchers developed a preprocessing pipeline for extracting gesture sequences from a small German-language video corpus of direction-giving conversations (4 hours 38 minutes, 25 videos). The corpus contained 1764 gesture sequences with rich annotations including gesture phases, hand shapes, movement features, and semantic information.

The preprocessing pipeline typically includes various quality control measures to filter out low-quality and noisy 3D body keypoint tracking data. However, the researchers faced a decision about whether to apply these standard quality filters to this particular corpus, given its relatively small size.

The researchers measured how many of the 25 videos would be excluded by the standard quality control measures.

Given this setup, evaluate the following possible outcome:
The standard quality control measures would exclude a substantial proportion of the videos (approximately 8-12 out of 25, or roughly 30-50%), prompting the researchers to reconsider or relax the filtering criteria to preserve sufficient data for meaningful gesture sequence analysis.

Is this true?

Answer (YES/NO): NO